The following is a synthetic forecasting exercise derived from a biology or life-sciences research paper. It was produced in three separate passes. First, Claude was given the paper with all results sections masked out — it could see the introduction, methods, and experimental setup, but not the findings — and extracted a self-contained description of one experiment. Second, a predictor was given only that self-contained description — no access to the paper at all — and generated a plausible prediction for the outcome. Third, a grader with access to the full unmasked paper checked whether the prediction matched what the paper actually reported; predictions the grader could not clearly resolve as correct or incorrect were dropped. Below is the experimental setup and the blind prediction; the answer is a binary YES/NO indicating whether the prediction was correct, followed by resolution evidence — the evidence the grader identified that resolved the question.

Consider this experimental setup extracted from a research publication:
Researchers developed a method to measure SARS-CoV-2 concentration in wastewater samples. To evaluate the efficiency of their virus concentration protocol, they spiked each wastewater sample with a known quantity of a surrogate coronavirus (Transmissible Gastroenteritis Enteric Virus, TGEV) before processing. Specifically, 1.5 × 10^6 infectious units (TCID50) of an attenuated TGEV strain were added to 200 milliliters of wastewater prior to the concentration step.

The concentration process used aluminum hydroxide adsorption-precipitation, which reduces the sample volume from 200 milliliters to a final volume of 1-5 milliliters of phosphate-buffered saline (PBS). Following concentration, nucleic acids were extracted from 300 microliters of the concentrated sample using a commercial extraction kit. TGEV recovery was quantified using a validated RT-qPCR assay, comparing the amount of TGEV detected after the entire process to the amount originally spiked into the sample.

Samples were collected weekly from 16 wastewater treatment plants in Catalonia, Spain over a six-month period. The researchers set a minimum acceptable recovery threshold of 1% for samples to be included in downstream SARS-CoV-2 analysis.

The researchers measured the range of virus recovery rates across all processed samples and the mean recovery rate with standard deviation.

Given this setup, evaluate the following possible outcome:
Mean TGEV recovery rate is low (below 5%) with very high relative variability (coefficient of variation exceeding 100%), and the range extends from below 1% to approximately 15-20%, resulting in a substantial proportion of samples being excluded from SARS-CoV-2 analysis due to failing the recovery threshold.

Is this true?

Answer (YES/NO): NO